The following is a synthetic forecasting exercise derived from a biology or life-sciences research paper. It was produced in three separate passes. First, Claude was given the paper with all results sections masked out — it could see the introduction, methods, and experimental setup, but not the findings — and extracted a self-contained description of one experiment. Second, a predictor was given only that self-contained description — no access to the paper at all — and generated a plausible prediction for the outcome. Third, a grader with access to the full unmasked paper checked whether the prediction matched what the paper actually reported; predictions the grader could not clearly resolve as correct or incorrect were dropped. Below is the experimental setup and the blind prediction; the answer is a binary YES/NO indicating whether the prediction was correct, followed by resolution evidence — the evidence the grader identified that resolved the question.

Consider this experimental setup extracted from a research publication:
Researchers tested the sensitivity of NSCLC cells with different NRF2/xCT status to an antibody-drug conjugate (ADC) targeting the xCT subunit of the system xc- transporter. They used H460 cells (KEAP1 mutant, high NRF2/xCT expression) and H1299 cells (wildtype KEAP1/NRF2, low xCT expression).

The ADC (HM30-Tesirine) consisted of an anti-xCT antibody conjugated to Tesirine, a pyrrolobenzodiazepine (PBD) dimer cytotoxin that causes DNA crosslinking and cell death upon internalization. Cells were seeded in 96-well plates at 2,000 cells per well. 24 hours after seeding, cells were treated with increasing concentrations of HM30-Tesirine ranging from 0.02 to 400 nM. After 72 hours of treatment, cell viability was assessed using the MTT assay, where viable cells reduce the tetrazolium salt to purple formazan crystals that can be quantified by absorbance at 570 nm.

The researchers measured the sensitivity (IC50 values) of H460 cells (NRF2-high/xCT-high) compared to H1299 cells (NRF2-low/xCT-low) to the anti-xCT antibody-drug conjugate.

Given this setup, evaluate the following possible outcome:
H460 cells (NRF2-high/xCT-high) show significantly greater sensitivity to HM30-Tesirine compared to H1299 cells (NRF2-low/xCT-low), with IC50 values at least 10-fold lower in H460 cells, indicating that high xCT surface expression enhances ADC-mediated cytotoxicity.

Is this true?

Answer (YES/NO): YES